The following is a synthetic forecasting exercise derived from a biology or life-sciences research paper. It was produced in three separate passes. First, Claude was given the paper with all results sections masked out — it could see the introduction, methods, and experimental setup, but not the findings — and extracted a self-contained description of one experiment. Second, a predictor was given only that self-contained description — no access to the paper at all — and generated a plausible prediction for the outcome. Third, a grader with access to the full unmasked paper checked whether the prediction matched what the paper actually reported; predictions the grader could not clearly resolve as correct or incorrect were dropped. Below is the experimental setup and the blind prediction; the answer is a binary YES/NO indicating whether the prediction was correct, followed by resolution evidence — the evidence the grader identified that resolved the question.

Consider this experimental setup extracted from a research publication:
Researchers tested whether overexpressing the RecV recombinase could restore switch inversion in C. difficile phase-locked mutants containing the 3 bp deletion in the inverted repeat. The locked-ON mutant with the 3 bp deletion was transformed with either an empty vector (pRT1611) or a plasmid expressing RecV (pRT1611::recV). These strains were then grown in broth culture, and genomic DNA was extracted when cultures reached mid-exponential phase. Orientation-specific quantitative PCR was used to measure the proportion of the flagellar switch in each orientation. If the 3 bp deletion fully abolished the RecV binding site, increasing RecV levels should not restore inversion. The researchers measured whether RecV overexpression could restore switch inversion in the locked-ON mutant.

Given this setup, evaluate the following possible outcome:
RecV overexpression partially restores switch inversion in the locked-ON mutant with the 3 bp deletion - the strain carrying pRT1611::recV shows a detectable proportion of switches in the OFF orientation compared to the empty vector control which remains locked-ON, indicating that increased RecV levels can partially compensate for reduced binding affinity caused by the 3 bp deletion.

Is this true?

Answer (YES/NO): NO